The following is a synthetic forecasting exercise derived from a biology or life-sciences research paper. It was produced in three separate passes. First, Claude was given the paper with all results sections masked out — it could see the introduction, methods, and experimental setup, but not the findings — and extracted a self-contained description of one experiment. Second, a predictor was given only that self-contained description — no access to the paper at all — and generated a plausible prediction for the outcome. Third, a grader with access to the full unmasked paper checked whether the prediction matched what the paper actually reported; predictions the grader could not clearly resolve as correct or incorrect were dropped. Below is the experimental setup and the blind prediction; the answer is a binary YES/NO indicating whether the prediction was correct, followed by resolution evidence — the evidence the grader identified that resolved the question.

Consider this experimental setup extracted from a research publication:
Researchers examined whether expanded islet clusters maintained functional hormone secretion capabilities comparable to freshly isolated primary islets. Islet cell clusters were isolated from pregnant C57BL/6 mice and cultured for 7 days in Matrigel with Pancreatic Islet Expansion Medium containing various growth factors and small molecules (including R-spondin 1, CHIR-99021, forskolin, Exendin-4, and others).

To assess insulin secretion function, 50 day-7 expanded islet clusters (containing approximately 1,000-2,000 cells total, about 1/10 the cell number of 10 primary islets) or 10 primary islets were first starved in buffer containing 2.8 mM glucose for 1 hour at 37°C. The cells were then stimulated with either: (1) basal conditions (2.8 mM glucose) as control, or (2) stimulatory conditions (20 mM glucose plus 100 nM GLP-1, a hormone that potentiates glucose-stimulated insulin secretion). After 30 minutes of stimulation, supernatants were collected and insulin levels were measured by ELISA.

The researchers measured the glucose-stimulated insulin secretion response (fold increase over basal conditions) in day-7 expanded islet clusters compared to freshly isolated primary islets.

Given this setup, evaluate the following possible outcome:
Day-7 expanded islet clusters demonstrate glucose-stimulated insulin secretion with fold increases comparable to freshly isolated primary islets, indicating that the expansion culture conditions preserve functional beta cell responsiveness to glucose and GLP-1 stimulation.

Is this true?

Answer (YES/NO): NO